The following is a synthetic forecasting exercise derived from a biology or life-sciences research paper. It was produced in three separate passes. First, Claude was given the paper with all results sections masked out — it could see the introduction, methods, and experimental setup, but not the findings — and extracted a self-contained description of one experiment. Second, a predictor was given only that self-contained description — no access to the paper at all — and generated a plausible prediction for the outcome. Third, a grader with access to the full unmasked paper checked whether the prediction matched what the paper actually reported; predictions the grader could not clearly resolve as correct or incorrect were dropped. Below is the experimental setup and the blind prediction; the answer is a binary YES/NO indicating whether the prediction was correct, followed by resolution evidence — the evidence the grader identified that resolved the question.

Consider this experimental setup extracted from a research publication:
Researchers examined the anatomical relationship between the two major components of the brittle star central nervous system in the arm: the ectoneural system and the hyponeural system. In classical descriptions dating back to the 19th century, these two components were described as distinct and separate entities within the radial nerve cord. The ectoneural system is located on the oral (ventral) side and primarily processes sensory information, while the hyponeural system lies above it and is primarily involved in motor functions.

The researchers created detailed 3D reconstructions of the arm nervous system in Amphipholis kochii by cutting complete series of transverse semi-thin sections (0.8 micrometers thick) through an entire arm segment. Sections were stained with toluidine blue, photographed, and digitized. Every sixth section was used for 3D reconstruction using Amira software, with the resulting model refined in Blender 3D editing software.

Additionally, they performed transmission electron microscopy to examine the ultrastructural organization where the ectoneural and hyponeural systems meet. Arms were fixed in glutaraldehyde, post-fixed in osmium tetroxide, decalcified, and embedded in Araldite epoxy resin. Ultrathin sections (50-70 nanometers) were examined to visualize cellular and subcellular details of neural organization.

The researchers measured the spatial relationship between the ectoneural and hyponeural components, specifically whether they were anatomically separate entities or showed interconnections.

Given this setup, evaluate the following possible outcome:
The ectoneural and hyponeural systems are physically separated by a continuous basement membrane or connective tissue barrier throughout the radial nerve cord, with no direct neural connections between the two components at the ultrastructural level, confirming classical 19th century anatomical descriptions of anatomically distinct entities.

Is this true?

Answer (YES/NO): NO